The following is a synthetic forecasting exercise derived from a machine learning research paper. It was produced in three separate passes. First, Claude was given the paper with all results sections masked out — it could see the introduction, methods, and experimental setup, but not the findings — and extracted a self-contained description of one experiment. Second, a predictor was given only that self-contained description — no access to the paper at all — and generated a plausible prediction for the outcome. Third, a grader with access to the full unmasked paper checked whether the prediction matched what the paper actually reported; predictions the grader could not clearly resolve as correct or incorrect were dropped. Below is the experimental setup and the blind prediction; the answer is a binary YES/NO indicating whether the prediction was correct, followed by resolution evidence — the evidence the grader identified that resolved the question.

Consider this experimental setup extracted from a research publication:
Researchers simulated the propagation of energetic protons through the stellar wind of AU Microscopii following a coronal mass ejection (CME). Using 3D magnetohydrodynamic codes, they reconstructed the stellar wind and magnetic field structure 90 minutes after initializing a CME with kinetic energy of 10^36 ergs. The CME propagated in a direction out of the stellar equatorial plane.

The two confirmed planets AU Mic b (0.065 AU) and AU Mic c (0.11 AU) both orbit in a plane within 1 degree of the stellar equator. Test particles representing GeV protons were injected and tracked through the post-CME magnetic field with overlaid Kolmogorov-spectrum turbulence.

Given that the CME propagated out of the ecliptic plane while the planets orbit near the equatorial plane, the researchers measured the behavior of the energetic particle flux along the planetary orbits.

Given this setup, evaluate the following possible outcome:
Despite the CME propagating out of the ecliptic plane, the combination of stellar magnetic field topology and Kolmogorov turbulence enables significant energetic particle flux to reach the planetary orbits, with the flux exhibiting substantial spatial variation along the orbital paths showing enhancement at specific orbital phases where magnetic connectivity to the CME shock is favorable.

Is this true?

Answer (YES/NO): NO